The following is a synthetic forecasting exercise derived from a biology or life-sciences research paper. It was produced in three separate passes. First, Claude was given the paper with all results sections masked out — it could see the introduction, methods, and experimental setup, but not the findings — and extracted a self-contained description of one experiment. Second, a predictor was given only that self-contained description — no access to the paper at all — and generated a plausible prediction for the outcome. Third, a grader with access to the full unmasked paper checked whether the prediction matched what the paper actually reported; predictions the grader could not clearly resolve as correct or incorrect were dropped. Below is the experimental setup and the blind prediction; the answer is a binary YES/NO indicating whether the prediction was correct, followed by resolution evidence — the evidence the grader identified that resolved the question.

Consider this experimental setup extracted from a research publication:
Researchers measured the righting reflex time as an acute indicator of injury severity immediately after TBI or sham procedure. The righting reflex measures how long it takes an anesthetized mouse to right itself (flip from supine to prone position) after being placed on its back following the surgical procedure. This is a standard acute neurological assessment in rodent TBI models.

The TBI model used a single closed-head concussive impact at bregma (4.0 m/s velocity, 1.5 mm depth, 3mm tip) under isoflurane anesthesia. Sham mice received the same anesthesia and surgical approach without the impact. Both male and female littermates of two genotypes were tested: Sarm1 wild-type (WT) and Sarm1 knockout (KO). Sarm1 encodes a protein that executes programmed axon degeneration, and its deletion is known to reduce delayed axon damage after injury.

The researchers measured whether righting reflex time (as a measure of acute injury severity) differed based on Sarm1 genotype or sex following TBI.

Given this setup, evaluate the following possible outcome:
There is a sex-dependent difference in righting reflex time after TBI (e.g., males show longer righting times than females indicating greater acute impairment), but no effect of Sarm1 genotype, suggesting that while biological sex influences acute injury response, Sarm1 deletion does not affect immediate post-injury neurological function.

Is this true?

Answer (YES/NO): NO